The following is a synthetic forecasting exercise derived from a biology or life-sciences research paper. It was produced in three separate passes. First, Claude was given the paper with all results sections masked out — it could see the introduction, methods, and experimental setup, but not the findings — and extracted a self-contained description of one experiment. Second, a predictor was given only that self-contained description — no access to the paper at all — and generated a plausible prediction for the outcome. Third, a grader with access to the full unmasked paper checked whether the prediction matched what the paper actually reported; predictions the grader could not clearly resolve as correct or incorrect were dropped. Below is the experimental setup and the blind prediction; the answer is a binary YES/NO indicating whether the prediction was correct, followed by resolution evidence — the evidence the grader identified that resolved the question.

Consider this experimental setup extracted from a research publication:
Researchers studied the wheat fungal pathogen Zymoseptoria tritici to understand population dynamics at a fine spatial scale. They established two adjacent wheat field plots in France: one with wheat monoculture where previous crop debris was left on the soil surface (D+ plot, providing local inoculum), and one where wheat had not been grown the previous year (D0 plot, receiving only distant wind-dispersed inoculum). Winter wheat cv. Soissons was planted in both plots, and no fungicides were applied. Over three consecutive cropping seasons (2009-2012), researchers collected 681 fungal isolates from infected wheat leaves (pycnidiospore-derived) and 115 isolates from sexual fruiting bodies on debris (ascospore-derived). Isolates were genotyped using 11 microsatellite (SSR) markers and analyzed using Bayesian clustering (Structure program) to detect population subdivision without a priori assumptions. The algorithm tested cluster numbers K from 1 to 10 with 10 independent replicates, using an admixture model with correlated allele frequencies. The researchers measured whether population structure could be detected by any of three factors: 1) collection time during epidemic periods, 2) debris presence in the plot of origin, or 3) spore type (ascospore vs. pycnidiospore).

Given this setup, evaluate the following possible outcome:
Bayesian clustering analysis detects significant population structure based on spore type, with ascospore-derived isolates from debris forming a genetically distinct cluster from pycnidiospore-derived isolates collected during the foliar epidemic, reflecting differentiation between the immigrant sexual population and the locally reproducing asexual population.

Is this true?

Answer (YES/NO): NO